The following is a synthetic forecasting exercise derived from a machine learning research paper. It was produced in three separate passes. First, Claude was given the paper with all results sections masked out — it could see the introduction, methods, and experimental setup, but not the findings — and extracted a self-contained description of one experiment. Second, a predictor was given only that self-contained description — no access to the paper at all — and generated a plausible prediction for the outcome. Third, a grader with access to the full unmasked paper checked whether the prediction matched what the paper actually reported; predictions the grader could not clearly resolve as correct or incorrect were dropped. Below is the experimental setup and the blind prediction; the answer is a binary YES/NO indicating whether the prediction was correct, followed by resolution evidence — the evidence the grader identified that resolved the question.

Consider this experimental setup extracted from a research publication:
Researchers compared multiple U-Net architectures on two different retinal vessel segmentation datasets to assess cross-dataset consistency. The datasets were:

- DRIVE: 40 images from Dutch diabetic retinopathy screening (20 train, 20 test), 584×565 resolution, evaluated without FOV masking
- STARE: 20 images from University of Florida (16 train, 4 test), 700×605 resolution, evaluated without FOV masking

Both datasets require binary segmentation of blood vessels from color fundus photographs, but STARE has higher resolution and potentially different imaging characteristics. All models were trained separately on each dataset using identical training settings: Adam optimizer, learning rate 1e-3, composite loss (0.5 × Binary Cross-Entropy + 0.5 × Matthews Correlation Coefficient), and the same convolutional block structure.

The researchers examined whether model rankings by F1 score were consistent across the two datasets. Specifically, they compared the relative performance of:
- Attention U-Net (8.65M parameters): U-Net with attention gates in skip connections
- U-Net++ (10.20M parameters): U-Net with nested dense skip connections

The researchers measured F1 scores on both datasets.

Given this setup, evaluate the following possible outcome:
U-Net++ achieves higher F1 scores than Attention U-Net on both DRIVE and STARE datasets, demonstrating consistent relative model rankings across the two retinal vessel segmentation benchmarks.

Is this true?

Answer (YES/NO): NO